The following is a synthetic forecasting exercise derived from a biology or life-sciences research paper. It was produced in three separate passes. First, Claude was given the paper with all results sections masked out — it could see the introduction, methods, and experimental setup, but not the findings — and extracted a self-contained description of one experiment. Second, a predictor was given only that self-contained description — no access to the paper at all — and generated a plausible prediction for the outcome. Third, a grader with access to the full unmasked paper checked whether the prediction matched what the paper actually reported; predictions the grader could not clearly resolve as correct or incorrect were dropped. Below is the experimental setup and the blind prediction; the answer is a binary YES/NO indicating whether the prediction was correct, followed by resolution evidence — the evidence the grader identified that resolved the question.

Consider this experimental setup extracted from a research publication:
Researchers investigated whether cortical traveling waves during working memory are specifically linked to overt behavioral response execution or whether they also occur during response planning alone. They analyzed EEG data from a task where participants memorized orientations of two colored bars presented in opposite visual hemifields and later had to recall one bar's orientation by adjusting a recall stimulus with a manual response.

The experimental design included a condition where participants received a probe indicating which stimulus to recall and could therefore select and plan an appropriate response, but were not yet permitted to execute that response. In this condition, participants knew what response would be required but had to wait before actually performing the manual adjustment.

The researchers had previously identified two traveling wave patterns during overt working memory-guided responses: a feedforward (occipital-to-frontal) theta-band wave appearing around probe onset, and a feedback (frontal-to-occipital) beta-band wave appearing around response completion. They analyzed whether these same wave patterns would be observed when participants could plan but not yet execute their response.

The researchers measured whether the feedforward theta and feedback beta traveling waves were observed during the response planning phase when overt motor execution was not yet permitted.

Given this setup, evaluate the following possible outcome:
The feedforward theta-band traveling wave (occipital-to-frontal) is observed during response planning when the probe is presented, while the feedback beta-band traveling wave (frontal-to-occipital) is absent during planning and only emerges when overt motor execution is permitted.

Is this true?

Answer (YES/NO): NO